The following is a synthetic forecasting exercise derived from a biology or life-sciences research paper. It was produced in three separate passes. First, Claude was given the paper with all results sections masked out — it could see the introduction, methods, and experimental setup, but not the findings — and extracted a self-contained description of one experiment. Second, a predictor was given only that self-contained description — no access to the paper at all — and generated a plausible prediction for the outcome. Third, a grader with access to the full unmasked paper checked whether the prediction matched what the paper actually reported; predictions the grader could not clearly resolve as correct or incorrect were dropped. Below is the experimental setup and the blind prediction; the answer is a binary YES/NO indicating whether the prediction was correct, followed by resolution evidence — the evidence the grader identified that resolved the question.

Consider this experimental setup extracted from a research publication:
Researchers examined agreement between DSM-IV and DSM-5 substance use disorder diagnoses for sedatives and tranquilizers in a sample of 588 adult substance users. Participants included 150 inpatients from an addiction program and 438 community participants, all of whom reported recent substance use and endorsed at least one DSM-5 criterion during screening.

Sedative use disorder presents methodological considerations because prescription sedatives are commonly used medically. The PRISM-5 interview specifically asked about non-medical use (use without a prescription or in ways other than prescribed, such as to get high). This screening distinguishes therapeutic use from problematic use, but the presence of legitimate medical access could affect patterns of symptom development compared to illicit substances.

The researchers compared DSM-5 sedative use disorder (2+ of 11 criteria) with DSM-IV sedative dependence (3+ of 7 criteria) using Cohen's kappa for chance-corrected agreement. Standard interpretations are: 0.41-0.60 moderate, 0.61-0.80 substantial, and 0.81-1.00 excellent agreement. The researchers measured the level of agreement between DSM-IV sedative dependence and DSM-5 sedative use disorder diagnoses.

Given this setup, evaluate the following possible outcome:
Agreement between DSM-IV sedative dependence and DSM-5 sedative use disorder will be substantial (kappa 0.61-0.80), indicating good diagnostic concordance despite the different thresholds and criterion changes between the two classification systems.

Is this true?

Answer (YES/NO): NO